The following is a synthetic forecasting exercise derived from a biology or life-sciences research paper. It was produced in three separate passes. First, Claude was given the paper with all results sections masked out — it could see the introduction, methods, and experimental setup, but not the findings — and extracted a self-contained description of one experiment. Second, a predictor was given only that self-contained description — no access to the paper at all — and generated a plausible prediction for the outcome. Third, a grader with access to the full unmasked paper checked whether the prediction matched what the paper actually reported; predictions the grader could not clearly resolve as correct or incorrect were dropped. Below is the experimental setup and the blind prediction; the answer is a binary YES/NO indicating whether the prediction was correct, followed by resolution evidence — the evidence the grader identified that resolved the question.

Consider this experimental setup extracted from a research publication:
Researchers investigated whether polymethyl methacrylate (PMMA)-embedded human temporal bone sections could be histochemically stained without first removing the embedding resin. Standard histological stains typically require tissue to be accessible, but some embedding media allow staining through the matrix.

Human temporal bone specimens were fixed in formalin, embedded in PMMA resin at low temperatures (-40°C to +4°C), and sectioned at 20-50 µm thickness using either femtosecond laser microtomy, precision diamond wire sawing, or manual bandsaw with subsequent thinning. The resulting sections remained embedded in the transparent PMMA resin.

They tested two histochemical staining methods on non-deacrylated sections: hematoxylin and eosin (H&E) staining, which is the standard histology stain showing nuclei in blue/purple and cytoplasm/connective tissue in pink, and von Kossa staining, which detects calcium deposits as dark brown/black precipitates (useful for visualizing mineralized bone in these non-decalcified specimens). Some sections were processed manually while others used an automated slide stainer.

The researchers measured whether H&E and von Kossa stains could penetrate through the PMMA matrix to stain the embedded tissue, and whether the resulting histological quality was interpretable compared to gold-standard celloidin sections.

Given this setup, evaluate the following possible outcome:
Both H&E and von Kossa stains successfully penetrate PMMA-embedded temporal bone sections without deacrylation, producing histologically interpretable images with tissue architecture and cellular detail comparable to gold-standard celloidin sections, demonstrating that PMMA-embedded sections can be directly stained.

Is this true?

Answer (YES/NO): YES